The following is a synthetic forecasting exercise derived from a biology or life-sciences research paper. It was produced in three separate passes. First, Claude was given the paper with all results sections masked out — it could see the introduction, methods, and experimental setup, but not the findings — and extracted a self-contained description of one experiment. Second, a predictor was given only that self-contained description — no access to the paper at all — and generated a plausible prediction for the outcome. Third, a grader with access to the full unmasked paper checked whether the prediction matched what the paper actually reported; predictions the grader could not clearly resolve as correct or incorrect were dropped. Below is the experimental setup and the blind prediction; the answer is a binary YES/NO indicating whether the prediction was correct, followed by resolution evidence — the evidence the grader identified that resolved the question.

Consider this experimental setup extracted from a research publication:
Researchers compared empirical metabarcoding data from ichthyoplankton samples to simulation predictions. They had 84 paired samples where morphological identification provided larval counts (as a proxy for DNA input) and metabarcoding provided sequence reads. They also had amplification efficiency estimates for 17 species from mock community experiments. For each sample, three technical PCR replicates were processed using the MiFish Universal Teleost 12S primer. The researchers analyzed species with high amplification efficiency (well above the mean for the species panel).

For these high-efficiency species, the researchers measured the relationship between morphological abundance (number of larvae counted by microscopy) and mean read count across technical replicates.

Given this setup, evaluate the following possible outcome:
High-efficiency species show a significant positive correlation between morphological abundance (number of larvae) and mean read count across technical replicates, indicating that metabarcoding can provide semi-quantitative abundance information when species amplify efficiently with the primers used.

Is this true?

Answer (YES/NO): YES